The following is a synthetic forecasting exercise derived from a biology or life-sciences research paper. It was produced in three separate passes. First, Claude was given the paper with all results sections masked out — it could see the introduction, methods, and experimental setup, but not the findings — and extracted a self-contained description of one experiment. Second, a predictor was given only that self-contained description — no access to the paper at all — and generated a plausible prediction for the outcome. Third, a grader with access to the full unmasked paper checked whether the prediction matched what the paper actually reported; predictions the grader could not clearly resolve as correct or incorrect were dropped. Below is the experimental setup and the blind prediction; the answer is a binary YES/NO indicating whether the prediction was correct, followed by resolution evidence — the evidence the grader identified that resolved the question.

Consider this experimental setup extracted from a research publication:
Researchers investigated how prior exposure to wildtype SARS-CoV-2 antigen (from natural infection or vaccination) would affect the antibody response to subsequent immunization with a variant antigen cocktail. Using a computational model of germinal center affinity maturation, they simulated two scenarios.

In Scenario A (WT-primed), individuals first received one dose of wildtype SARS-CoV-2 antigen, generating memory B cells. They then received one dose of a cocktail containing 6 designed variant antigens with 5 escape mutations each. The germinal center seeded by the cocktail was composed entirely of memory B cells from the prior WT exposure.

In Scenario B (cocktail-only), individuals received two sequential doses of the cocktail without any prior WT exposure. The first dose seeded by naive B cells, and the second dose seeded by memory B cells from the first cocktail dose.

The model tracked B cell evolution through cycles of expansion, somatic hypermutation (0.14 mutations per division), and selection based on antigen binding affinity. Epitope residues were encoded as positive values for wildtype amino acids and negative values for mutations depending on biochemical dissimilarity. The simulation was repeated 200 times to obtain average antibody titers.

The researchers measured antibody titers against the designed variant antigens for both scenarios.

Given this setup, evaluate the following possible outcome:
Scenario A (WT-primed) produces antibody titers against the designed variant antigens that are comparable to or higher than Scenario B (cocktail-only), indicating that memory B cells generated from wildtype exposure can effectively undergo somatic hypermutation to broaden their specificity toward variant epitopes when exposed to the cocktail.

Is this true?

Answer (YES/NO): NO